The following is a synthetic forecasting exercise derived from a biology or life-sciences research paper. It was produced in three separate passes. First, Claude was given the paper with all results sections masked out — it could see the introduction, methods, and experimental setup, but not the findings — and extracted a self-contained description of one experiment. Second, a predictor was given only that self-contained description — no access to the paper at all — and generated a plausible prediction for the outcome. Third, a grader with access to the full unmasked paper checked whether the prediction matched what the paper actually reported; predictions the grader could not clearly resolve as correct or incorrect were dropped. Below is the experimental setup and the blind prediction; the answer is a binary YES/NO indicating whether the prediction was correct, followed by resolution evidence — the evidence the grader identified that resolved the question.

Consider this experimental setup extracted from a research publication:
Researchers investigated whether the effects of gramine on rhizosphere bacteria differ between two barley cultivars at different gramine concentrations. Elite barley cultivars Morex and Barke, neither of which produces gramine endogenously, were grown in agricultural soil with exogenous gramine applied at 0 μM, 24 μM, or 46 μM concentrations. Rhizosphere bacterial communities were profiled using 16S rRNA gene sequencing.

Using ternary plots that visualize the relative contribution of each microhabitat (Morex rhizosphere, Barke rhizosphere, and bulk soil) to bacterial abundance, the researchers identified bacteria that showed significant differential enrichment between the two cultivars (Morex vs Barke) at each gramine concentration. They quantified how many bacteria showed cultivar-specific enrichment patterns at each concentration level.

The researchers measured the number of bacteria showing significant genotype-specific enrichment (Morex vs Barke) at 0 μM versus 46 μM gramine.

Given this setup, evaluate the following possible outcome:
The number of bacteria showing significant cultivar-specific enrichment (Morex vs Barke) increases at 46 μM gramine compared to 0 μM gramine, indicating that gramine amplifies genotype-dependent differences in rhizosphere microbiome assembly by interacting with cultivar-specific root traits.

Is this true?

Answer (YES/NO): NO